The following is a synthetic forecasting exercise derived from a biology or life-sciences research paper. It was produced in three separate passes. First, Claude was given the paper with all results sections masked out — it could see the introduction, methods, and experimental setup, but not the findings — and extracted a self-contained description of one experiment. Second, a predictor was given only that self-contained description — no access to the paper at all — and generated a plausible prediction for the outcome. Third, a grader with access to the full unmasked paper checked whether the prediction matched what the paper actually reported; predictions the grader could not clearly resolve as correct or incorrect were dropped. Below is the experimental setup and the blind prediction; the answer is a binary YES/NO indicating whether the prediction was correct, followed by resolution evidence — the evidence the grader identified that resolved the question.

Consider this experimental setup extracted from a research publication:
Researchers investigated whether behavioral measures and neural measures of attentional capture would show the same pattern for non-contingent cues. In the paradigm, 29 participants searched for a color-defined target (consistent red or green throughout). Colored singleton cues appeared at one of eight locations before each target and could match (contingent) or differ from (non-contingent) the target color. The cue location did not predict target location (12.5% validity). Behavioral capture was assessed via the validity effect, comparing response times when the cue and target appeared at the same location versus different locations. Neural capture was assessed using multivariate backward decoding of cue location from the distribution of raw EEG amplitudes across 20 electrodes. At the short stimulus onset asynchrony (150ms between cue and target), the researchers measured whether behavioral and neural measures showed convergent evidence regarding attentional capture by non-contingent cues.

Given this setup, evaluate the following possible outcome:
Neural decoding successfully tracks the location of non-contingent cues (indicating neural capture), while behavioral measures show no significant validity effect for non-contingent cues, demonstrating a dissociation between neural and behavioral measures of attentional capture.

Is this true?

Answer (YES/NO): YES